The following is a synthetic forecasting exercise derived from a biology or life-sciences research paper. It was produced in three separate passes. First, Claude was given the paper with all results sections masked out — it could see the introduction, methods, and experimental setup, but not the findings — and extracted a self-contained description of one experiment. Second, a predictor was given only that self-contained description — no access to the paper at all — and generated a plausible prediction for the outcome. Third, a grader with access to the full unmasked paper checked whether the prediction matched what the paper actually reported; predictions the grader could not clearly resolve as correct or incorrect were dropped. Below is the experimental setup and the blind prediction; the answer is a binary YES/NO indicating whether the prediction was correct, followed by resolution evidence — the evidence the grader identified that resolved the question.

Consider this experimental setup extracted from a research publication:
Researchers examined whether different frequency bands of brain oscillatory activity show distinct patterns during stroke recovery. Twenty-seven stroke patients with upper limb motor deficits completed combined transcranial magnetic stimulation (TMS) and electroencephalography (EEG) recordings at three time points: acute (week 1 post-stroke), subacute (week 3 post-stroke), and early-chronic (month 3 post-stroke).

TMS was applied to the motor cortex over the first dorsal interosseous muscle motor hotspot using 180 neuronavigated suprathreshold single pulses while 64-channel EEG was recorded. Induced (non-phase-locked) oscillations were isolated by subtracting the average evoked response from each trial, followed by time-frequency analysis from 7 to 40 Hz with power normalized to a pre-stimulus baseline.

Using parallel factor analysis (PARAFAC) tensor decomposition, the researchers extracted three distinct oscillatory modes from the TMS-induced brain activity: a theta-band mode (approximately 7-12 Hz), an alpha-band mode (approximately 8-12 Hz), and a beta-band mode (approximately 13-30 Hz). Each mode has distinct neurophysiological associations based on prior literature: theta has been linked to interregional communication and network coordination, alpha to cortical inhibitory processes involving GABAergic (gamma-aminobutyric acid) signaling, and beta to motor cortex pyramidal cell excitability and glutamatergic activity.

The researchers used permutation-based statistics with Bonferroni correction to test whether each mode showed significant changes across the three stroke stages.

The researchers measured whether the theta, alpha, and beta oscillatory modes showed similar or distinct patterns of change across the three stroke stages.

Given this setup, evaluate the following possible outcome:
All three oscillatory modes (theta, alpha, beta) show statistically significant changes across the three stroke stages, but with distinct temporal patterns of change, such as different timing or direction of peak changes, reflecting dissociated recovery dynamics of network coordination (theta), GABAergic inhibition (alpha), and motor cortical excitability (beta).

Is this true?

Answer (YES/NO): NO